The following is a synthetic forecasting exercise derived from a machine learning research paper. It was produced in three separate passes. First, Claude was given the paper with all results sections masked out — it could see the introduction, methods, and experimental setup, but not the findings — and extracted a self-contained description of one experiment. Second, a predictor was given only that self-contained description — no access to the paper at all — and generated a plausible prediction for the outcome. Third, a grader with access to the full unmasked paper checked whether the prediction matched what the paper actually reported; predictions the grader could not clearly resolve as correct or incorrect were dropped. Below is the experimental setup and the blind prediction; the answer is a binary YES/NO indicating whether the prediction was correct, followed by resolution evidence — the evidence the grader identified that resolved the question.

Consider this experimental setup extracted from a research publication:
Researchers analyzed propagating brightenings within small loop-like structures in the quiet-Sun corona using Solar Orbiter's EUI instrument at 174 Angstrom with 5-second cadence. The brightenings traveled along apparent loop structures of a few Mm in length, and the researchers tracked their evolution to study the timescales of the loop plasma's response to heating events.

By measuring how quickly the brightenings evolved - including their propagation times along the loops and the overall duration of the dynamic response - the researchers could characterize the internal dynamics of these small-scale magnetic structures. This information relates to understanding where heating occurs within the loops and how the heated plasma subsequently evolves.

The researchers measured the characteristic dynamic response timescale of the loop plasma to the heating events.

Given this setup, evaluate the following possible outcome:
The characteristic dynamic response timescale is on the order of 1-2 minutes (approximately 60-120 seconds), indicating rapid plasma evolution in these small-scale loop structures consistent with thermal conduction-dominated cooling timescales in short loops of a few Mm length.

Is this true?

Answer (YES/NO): NO